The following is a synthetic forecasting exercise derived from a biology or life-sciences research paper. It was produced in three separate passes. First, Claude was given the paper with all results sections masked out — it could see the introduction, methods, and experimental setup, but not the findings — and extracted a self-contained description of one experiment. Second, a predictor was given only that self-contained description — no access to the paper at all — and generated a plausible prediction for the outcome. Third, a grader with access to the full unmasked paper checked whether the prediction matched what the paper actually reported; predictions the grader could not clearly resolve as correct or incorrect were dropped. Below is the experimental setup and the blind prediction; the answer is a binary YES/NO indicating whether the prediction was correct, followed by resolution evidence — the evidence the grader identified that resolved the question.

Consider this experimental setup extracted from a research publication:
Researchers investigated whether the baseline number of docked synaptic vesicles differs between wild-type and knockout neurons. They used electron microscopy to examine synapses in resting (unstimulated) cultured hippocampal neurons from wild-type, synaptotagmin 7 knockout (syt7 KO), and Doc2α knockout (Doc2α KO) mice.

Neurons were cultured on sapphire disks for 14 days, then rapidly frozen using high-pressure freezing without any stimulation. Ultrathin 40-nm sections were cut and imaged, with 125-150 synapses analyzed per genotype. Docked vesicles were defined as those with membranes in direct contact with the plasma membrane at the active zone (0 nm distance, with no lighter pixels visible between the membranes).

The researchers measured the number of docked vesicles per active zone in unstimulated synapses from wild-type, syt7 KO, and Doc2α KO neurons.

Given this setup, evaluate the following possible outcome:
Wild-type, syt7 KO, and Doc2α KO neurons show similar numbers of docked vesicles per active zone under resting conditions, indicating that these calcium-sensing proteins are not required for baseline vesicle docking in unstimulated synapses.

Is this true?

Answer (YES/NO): YES